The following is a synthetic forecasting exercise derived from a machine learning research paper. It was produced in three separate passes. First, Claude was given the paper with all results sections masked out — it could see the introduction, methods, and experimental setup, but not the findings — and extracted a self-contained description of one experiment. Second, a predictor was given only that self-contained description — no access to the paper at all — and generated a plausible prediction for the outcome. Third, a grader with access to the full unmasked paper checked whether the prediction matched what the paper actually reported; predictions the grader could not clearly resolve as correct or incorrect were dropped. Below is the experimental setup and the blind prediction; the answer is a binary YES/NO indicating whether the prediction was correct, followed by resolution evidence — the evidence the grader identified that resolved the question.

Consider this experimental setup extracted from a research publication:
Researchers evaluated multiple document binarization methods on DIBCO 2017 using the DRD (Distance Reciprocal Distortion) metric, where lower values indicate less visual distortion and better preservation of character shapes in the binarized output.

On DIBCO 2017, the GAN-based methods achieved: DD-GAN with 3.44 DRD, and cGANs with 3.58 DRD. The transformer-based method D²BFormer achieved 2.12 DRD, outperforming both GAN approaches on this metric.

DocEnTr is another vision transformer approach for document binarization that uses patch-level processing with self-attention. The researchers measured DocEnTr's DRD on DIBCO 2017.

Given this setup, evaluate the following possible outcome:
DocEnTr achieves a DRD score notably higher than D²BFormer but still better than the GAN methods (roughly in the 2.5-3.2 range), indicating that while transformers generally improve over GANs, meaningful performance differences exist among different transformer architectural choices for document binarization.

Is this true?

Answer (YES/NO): NO